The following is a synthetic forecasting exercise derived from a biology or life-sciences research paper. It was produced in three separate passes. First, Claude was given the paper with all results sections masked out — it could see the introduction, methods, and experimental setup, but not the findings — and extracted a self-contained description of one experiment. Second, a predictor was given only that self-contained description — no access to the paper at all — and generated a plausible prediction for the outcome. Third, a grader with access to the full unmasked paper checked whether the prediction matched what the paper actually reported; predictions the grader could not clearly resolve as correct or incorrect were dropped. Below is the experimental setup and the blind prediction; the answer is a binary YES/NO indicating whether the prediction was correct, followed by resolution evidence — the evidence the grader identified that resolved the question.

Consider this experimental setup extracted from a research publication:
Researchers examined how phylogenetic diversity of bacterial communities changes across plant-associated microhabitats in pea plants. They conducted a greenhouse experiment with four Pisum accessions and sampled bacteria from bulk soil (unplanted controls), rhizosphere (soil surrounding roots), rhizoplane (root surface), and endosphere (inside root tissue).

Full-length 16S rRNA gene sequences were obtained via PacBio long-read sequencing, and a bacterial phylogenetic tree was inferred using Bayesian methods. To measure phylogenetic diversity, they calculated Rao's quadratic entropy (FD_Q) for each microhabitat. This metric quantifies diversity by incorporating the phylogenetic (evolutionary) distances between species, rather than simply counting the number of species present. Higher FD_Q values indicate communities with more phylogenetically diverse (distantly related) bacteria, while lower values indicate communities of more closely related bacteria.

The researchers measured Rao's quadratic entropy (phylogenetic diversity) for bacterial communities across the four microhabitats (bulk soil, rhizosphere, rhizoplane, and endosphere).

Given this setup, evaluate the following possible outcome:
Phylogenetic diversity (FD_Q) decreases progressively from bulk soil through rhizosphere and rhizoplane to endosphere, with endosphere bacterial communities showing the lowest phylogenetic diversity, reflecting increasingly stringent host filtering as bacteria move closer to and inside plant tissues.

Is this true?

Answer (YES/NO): YES